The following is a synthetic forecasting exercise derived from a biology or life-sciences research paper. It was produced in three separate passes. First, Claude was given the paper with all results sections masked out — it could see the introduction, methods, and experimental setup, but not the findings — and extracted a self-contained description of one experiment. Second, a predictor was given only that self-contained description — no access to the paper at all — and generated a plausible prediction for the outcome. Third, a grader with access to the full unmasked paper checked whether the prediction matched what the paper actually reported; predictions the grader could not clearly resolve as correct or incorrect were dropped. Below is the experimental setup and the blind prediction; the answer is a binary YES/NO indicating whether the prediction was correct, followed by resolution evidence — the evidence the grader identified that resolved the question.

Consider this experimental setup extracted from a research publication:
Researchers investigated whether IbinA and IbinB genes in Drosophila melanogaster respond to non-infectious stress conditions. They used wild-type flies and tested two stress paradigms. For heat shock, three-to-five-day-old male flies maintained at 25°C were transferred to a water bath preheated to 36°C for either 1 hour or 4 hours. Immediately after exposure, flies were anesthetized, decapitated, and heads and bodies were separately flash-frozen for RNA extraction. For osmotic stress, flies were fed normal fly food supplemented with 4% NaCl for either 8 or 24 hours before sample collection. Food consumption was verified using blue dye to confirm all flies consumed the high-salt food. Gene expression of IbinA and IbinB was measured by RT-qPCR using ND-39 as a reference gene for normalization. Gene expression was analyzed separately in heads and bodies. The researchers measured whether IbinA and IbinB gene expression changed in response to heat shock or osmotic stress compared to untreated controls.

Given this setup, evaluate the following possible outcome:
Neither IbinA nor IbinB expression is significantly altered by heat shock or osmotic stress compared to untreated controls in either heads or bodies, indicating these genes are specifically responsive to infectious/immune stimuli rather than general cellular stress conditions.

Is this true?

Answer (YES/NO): YES